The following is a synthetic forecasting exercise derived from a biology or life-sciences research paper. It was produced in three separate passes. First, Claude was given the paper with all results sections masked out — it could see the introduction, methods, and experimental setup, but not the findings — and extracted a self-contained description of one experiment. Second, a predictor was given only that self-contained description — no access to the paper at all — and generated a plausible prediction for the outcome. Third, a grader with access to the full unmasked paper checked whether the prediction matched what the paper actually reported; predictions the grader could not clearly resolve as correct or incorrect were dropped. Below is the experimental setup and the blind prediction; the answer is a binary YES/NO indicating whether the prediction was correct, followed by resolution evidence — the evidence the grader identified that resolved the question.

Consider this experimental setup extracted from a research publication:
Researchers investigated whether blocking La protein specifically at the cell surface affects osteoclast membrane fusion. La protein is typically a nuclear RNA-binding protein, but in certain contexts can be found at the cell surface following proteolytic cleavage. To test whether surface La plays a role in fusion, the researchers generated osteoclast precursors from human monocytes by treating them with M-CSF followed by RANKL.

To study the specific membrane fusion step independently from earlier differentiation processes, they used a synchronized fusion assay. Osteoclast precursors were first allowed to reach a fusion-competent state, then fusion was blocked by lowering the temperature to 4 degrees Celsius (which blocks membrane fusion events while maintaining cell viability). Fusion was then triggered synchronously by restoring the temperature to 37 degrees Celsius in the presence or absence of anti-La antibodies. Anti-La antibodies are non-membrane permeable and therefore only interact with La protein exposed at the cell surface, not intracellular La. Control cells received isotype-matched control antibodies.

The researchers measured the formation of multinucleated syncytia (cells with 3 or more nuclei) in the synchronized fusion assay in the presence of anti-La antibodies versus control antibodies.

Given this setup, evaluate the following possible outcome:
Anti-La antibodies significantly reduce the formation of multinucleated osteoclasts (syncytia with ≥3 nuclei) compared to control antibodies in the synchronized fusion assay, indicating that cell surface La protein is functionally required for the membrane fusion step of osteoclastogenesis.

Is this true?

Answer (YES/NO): YES